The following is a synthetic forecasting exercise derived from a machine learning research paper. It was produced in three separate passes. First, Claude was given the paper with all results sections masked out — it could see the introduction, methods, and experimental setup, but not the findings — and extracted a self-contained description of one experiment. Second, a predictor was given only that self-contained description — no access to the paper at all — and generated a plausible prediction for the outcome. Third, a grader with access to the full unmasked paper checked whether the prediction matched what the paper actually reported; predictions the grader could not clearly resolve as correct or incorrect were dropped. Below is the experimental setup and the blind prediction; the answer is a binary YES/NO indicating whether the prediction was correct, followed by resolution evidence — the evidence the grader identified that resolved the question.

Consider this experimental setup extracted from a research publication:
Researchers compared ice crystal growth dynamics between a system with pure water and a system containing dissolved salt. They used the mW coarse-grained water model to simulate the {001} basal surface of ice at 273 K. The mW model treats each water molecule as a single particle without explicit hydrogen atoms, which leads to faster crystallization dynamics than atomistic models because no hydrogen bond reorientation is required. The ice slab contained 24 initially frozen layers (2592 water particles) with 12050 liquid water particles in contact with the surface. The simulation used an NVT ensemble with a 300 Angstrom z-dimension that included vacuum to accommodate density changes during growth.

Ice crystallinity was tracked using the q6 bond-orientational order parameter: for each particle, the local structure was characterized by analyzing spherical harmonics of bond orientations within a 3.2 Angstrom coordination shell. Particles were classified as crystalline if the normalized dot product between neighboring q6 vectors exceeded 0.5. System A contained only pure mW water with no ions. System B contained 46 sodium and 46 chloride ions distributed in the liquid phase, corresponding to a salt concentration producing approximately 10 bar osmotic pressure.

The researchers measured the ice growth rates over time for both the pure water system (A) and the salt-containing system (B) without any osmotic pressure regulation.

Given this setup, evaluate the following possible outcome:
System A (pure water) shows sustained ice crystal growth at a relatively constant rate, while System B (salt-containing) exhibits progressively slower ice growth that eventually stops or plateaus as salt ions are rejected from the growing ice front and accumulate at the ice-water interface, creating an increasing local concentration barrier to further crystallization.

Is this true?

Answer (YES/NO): NO